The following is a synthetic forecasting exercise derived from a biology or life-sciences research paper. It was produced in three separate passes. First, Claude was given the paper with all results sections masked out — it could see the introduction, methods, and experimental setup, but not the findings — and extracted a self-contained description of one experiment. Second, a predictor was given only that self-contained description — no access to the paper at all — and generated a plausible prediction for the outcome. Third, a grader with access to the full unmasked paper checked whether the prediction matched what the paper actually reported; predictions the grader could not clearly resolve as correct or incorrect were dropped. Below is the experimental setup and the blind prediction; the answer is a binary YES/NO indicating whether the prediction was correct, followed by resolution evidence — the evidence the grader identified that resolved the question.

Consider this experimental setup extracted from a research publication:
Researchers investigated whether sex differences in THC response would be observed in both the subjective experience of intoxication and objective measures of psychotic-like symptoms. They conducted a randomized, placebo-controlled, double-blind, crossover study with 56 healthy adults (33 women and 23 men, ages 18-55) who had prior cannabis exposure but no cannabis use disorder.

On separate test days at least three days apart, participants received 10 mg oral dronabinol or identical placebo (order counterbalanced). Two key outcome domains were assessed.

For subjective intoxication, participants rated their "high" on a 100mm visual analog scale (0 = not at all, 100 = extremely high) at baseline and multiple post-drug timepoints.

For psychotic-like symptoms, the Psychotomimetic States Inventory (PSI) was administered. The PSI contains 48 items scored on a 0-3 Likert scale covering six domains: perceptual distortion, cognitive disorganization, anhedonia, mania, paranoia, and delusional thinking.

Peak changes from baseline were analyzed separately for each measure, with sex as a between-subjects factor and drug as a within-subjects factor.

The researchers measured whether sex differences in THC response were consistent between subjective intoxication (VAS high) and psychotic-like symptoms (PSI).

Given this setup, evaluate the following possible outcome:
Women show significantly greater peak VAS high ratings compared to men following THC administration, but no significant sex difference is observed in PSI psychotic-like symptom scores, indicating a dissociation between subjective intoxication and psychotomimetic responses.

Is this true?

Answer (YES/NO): YES